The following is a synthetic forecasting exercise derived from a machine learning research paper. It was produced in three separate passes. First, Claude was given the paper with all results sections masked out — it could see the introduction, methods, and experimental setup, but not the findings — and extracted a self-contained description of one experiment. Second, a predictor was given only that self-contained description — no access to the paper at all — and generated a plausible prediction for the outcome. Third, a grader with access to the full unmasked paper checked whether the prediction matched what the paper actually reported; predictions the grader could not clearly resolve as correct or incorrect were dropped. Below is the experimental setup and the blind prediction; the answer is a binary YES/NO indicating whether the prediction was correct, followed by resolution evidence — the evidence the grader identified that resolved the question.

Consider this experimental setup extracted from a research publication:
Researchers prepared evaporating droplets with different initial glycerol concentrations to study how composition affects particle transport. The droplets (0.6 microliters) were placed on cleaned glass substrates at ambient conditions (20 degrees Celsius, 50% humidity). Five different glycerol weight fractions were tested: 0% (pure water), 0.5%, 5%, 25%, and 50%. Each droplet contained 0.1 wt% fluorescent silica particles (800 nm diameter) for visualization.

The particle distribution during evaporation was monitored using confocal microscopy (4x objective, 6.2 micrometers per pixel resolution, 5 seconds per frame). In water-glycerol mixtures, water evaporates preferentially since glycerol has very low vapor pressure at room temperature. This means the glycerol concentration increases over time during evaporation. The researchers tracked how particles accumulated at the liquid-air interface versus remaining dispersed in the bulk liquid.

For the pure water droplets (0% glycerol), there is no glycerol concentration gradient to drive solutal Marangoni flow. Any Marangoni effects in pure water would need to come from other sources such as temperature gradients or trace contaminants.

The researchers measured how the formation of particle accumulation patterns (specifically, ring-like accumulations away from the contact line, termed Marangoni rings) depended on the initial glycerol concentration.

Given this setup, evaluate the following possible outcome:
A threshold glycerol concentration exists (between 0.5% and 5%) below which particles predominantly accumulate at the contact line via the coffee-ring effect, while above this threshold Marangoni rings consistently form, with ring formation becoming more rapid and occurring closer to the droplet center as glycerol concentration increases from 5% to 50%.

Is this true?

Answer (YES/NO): NO